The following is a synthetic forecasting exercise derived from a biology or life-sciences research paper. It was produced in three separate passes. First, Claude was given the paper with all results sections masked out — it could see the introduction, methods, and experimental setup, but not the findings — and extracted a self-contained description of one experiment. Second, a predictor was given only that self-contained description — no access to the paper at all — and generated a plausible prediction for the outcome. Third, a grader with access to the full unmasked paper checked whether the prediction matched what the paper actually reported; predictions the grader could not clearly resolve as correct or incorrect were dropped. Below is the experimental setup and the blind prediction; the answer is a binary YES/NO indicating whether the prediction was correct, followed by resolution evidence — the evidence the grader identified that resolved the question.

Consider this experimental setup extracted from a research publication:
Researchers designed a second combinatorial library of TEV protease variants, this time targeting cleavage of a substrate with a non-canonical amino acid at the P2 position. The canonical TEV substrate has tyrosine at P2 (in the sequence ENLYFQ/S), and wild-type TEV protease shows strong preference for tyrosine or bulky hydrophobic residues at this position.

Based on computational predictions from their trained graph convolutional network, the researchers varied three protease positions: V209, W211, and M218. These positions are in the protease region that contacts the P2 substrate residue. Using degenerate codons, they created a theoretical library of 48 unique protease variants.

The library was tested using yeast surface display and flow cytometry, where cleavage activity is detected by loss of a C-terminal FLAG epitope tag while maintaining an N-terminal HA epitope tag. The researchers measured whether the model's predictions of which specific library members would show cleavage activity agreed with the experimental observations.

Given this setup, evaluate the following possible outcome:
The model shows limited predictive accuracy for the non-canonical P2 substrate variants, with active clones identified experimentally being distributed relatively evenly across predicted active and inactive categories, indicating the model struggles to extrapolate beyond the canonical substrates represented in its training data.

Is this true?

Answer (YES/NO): NO